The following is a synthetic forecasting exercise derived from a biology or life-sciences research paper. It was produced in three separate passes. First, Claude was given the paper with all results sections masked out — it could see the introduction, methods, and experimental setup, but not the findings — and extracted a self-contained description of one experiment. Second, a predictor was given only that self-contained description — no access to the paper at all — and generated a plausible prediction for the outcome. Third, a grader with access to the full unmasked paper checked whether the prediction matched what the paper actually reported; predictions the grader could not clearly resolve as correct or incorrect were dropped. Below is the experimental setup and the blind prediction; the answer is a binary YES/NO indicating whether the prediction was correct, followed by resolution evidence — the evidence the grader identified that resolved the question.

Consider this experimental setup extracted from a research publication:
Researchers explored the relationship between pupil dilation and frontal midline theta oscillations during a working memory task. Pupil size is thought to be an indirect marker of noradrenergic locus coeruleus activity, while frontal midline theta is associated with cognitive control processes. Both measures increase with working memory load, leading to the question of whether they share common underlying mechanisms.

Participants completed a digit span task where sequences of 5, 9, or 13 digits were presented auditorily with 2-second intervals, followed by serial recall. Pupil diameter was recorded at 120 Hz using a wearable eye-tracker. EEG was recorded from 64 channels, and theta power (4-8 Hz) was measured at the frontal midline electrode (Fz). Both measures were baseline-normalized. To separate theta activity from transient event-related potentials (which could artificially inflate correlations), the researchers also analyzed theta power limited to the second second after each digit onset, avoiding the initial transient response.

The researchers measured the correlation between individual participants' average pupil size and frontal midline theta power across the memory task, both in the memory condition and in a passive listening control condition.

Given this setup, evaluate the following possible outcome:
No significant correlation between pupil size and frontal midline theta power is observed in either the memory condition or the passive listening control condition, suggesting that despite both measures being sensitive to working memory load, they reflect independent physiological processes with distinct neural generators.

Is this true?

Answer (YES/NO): NO